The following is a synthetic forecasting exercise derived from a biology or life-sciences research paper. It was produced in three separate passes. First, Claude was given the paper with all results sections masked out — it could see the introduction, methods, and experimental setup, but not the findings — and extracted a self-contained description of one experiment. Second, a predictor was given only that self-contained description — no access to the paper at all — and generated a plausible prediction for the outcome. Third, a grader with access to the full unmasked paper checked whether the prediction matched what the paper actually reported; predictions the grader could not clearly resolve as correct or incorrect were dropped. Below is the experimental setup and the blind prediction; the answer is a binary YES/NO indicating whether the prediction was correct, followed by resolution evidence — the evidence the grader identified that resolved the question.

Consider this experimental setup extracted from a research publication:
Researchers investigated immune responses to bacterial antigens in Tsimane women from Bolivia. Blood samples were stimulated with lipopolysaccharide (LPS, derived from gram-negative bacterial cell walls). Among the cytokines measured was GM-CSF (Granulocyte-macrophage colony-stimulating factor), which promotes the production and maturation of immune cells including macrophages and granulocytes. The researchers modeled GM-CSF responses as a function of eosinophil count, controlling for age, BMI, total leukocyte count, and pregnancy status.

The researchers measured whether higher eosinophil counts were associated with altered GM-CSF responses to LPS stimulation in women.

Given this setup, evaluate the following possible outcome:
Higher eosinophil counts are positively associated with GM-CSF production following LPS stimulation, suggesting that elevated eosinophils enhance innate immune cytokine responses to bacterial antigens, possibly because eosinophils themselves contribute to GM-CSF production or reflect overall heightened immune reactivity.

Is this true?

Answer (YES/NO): NO